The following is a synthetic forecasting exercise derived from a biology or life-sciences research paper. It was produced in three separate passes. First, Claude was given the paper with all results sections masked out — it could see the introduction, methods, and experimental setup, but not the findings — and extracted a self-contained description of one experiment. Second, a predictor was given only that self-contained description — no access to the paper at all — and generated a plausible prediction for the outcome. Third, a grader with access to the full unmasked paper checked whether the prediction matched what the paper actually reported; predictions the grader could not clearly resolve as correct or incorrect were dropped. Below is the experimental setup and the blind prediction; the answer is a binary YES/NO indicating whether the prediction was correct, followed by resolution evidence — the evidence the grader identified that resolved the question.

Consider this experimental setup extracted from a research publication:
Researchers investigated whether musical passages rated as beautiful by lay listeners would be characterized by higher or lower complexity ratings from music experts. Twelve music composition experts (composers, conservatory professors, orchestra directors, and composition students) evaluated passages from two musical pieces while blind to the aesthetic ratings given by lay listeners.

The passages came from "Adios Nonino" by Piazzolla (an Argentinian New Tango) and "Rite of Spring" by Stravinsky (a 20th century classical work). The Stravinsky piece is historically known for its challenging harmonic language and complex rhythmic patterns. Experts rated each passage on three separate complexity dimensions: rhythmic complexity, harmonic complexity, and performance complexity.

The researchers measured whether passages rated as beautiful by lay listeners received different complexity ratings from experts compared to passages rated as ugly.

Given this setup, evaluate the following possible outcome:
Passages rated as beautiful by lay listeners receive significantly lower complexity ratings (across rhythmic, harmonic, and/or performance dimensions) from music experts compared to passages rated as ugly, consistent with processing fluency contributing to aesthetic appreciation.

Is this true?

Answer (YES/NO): YES